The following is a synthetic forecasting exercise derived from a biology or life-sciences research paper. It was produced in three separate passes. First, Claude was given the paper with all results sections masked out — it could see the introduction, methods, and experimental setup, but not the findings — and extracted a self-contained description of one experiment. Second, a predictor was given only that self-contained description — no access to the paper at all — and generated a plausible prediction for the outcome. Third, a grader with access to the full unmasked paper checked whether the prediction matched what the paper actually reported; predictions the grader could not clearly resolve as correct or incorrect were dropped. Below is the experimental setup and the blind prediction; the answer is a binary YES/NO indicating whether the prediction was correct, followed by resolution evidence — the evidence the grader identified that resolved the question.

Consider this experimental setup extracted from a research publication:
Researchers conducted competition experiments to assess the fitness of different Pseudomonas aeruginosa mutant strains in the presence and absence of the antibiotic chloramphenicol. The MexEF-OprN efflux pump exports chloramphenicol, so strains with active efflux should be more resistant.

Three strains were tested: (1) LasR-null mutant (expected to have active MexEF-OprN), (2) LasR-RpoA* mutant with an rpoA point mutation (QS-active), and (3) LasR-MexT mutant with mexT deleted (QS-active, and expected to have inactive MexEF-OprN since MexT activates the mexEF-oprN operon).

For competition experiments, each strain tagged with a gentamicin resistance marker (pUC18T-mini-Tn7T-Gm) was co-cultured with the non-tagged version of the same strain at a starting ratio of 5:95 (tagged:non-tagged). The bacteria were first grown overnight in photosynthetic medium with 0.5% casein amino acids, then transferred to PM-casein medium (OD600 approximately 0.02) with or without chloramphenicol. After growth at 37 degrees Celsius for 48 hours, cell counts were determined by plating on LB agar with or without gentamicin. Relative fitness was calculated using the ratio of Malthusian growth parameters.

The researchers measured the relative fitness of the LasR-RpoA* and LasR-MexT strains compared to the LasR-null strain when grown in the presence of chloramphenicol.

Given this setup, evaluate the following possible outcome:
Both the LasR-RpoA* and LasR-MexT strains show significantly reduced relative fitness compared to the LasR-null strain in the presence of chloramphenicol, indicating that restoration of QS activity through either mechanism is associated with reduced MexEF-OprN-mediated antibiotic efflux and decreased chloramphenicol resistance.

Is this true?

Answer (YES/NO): YES